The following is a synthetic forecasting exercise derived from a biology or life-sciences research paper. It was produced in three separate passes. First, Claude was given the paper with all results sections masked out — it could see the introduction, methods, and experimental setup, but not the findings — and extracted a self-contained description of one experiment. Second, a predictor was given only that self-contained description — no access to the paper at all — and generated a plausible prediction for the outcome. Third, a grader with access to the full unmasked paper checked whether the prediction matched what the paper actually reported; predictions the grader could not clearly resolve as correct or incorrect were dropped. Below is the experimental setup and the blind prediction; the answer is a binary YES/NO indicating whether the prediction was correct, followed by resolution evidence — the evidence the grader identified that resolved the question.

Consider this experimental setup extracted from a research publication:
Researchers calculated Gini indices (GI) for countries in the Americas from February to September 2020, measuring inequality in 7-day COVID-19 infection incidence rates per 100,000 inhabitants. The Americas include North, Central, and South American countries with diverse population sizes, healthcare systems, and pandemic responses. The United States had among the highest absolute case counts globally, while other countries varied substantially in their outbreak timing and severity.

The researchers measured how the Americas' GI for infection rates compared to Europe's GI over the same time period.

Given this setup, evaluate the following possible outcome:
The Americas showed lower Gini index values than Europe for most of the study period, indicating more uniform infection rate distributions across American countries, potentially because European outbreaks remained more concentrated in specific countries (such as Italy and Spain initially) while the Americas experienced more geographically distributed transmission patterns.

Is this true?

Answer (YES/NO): NO